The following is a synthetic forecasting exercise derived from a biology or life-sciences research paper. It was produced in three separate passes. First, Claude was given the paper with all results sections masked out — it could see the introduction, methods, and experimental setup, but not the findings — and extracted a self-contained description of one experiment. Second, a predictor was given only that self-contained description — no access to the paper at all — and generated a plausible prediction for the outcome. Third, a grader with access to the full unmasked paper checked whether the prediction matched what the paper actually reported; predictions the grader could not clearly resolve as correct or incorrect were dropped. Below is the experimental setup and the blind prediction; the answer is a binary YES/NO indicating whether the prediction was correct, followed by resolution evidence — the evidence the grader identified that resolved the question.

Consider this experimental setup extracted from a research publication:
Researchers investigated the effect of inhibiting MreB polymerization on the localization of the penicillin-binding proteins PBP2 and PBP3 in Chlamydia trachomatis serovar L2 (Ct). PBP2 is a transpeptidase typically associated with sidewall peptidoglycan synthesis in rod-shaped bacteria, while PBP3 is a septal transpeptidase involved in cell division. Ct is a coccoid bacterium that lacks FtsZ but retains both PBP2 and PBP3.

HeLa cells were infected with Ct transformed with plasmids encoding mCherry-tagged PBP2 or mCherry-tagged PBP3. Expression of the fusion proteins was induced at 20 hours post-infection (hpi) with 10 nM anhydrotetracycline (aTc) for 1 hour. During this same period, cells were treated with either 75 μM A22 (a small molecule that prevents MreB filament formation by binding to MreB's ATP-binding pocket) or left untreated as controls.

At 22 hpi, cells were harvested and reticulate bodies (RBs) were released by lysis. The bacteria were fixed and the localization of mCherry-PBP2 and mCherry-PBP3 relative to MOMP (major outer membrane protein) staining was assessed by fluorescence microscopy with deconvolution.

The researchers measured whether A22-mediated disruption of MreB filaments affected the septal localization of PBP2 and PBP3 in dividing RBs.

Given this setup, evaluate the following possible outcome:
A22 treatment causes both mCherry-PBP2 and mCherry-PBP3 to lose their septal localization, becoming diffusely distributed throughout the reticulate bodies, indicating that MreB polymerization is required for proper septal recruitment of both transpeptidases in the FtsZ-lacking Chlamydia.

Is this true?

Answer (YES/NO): NO